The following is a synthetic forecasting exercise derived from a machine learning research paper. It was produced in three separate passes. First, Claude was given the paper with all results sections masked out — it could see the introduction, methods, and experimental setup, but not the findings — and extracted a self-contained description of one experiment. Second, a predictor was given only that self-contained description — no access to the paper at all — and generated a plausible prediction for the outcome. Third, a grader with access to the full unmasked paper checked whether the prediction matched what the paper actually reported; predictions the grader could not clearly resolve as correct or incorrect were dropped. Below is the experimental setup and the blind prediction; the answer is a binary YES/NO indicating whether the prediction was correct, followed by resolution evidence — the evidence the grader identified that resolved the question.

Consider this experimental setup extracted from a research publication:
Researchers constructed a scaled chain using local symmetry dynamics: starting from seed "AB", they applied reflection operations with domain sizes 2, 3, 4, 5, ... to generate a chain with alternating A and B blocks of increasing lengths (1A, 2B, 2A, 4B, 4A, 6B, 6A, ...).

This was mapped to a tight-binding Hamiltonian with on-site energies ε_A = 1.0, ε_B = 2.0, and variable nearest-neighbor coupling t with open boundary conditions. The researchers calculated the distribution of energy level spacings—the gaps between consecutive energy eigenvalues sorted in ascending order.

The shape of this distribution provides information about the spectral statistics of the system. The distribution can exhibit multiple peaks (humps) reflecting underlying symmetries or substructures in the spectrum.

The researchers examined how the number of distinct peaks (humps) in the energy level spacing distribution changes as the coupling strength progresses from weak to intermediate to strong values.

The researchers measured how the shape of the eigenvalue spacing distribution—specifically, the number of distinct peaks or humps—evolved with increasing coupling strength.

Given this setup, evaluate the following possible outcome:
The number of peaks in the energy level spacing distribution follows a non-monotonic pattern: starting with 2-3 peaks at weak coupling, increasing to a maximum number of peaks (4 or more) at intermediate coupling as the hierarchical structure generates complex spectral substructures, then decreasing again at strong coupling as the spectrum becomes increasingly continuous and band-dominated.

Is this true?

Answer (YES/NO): NO